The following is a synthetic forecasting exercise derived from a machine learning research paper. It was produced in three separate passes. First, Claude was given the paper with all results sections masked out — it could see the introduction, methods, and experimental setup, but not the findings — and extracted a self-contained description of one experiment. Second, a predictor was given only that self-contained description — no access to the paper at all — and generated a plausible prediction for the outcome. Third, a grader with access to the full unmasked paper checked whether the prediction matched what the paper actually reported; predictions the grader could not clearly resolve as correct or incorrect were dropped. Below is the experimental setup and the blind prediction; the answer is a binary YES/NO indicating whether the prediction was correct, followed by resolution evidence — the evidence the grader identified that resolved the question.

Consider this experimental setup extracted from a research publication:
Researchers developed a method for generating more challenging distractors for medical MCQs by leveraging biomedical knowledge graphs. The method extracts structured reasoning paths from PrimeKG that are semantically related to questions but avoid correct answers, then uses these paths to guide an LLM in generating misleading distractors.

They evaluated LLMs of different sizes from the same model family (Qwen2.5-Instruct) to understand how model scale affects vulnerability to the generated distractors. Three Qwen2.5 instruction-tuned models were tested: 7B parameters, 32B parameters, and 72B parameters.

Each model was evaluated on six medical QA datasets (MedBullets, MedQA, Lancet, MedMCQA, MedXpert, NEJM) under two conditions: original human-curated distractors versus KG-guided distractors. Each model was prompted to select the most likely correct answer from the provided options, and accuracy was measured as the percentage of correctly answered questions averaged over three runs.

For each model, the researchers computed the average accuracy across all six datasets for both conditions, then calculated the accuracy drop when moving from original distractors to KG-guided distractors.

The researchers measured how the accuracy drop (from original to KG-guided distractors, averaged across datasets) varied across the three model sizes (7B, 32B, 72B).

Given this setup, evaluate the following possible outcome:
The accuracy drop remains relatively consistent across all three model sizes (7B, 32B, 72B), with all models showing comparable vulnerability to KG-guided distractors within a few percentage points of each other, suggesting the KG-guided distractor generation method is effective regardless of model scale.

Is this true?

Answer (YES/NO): YES